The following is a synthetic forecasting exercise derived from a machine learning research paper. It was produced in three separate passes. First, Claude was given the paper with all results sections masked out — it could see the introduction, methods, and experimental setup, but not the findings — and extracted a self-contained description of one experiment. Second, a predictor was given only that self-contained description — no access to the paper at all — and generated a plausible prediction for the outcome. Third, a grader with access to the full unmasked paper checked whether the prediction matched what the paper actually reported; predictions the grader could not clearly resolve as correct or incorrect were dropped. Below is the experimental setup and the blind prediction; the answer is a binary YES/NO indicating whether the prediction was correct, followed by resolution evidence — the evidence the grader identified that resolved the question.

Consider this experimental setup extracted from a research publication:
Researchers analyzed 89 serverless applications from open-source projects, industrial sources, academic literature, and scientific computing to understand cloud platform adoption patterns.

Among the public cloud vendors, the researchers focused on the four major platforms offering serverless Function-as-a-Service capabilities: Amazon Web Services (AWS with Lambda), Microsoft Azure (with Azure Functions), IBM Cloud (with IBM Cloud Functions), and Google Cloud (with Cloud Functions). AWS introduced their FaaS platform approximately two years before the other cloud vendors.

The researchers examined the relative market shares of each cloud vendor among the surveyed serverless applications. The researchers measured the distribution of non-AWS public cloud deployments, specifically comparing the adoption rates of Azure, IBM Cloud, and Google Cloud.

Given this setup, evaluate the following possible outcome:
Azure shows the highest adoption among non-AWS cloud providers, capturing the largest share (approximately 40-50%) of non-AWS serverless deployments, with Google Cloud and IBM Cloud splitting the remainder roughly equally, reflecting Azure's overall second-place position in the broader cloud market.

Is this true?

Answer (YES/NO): NO